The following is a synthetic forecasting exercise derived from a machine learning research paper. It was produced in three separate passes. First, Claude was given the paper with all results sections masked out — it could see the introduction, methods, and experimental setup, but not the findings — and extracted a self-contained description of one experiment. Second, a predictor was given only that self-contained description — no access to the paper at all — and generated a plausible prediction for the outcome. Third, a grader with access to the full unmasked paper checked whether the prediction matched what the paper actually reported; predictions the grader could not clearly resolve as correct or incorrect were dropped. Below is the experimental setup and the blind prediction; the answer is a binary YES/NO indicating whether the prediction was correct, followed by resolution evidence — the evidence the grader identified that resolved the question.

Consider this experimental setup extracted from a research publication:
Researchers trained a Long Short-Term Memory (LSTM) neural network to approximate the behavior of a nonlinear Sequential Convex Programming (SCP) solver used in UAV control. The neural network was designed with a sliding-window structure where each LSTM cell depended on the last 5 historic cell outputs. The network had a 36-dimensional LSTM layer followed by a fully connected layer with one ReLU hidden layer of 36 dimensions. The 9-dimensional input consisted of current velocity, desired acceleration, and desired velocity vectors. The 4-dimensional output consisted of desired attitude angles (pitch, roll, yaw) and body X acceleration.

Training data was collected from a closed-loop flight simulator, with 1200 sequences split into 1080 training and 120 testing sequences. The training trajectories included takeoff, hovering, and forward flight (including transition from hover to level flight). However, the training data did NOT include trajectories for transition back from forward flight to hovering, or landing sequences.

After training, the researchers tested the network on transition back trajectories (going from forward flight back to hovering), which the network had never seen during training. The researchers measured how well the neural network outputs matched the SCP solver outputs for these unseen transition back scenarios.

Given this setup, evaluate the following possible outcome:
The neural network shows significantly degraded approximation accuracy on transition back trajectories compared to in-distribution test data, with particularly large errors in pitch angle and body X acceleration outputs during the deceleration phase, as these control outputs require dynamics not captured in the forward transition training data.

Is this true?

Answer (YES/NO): NO